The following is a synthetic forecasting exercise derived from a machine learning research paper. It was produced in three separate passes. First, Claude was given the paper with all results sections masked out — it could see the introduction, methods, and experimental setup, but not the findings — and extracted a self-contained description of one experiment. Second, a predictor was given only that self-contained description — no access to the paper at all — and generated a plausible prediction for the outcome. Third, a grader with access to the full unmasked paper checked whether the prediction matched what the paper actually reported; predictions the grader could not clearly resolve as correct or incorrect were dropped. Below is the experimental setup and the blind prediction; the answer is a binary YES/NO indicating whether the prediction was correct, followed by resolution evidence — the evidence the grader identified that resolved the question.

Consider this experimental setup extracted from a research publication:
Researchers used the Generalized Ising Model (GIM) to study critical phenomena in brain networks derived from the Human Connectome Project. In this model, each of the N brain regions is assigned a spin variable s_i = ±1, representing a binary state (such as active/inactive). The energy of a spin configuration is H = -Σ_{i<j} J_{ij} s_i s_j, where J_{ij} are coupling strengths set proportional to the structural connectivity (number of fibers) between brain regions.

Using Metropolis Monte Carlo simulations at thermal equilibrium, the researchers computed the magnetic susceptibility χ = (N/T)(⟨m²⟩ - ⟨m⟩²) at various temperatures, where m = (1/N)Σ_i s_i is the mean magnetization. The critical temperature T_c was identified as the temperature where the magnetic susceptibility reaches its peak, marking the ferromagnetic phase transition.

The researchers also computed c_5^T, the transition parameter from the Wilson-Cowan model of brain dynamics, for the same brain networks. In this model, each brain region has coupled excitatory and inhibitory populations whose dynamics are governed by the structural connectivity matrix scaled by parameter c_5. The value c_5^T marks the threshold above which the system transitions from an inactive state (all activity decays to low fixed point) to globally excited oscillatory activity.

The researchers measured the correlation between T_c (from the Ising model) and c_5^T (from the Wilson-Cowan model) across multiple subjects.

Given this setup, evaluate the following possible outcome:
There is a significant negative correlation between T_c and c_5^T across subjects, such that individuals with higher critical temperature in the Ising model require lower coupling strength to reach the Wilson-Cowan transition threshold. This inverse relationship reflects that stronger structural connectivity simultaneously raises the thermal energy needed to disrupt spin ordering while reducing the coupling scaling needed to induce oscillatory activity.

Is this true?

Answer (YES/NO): YES